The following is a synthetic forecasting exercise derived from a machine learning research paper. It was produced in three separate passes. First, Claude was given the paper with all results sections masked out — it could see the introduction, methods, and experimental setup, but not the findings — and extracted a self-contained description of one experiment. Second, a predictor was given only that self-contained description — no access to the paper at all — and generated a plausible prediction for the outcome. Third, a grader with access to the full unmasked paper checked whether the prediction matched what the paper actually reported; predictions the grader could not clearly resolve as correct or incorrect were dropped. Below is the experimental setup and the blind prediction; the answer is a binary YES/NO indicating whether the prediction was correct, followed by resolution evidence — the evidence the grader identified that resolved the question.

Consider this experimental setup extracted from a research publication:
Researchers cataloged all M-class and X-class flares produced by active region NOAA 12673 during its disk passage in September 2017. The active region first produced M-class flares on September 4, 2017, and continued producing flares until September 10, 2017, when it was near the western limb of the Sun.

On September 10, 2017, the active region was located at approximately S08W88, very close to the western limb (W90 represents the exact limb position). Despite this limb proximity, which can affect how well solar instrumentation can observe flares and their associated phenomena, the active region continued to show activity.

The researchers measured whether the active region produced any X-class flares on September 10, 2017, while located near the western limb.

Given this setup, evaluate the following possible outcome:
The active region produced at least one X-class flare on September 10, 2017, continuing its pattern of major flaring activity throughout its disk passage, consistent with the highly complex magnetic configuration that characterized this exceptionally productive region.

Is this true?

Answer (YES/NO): YES